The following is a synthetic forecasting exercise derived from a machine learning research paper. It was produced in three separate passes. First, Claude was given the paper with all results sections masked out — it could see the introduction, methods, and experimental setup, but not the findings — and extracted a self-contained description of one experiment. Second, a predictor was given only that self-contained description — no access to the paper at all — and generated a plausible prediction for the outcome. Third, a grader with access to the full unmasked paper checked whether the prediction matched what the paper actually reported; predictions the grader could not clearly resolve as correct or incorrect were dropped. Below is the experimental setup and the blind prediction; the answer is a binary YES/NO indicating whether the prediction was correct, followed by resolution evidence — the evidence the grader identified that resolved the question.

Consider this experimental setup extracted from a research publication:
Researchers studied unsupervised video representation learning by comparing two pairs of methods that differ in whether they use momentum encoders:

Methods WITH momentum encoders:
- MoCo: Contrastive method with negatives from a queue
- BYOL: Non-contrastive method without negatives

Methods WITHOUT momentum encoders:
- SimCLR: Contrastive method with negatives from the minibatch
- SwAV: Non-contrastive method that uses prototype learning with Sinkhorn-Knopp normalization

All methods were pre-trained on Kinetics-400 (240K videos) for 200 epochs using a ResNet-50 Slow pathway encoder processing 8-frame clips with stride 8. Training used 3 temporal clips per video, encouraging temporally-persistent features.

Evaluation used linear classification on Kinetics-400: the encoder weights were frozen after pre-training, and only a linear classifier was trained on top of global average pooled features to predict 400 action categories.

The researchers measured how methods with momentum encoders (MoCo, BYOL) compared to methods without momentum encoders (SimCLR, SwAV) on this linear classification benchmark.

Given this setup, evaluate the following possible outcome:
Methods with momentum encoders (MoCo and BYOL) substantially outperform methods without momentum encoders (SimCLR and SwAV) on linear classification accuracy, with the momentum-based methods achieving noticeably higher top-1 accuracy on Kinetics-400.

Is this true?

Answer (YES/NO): YES